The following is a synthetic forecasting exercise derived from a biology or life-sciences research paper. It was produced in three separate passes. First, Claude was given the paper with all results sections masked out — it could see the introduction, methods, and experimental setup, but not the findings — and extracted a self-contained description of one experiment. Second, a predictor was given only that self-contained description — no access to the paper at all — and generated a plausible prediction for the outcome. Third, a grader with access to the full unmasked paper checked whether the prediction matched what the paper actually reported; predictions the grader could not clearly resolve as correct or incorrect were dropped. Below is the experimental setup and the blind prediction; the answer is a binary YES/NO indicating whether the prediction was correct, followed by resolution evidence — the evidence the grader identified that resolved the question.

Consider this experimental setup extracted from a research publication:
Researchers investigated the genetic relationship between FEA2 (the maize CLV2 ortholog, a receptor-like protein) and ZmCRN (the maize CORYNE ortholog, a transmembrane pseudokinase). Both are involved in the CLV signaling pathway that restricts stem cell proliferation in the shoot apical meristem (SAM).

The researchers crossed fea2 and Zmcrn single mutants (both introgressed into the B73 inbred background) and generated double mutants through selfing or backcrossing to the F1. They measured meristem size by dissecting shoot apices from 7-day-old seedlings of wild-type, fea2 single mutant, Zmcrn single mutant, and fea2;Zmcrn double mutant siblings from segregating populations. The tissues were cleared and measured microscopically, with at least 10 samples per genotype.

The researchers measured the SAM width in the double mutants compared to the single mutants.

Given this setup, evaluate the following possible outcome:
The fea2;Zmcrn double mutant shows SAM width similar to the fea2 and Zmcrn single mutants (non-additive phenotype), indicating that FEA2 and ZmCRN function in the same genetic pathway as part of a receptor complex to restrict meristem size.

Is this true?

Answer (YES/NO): NO